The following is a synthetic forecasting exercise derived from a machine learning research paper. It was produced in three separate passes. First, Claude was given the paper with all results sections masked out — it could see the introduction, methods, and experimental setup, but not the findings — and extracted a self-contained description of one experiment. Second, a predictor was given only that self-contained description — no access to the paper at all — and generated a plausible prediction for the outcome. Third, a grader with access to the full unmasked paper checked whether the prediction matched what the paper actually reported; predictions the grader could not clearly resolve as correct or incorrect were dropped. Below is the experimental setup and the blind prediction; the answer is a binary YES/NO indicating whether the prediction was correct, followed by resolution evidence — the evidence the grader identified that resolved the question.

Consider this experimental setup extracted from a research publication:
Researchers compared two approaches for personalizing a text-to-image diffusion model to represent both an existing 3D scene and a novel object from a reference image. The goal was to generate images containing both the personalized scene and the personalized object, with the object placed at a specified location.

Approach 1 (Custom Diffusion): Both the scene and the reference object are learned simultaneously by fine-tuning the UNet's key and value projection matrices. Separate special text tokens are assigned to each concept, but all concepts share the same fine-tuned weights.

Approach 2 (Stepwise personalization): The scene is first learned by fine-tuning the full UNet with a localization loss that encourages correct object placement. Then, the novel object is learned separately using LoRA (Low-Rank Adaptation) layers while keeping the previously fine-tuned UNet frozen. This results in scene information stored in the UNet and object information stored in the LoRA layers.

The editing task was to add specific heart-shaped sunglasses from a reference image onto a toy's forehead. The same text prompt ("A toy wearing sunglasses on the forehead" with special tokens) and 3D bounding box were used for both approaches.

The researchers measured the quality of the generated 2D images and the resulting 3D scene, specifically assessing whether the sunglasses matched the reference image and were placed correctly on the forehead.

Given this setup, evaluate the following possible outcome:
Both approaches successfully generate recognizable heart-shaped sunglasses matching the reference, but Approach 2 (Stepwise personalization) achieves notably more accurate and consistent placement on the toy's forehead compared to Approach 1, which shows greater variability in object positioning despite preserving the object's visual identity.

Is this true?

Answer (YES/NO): NO